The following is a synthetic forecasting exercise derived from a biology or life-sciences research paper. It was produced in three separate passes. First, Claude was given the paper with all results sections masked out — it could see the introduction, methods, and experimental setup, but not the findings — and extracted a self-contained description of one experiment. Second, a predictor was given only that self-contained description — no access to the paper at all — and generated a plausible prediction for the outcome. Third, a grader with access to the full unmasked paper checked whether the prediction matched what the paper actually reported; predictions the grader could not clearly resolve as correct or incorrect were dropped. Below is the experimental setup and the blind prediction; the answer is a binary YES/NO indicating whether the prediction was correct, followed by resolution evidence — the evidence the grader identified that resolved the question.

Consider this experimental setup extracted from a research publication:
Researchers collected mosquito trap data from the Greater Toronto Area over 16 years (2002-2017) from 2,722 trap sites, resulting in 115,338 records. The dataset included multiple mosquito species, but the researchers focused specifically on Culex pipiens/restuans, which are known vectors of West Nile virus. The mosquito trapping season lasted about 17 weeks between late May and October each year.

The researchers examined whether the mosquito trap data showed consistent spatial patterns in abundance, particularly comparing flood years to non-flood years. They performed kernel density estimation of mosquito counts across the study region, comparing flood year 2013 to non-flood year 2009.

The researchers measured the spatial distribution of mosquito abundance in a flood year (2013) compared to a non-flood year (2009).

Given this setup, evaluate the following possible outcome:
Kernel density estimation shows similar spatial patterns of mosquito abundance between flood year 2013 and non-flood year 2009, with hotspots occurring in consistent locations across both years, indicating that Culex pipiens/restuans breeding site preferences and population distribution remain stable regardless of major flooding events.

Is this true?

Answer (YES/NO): NO